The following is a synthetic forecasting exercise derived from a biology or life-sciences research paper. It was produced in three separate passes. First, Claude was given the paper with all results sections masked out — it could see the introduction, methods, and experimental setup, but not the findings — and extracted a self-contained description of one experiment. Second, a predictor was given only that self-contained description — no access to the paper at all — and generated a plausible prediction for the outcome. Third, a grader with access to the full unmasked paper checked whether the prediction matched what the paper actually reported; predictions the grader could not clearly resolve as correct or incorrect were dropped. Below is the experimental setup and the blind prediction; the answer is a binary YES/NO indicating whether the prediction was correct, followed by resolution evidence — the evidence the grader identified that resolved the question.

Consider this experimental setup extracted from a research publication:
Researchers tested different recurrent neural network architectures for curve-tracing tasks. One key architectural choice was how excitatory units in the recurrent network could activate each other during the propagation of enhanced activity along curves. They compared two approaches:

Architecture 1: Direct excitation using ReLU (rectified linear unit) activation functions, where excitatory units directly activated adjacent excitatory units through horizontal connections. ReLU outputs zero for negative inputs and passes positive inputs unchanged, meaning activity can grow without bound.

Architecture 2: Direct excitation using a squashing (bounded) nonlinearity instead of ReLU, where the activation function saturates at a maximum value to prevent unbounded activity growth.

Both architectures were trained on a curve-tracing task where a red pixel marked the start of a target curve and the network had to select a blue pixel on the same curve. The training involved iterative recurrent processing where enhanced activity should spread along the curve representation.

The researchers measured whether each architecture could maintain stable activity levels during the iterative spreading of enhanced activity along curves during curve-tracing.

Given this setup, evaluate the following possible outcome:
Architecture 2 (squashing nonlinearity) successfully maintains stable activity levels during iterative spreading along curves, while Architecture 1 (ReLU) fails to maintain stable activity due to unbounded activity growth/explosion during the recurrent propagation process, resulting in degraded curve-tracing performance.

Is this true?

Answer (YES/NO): NO